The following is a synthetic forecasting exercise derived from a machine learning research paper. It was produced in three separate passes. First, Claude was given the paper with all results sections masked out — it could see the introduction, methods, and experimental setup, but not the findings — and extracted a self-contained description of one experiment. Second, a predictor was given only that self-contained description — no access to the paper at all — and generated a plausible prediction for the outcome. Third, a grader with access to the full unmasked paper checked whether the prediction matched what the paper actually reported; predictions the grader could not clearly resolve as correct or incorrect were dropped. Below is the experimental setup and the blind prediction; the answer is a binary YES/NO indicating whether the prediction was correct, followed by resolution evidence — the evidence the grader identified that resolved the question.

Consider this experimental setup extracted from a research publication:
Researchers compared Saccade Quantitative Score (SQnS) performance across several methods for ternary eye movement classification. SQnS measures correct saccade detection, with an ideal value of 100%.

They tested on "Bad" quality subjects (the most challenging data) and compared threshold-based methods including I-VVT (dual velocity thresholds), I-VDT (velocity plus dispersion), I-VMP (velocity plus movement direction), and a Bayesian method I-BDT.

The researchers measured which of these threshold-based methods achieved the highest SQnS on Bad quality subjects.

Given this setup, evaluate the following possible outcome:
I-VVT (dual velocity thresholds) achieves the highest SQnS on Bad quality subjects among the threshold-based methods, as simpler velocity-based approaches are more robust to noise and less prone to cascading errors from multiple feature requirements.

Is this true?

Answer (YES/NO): YES